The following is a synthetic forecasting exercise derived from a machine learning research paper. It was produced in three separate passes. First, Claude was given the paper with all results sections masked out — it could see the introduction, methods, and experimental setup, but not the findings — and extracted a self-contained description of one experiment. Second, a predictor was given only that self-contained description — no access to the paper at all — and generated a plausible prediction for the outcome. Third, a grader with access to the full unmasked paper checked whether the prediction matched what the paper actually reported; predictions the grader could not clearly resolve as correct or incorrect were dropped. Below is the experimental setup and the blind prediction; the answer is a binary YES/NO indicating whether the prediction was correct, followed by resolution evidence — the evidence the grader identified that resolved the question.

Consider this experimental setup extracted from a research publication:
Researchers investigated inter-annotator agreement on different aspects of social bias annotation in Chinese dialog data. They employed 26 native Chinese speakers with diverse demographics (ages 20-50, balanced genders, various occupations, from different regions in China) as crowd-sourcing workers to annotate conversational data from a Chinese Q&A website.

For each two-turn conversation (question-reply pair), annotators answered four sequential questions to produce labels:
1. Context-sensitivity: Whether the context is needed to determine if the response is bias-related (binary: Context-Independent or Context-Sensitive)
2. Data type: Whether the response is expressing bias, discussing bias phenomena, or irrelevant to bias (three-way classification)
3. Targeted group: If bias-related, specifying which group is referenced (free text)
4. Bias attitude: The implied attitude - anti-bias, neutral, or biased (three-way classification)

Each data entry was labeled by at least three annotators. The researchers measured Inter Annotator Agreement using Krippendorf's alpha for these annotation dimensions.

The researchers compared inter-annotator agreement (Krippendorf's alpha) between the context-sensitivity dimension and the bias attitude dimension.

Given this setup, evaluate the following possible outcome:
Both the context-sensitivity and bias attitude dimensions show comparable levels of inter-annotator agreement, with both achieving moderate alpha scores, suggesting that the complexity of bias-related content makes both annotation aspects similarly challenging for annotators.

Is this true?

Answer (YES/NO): NO